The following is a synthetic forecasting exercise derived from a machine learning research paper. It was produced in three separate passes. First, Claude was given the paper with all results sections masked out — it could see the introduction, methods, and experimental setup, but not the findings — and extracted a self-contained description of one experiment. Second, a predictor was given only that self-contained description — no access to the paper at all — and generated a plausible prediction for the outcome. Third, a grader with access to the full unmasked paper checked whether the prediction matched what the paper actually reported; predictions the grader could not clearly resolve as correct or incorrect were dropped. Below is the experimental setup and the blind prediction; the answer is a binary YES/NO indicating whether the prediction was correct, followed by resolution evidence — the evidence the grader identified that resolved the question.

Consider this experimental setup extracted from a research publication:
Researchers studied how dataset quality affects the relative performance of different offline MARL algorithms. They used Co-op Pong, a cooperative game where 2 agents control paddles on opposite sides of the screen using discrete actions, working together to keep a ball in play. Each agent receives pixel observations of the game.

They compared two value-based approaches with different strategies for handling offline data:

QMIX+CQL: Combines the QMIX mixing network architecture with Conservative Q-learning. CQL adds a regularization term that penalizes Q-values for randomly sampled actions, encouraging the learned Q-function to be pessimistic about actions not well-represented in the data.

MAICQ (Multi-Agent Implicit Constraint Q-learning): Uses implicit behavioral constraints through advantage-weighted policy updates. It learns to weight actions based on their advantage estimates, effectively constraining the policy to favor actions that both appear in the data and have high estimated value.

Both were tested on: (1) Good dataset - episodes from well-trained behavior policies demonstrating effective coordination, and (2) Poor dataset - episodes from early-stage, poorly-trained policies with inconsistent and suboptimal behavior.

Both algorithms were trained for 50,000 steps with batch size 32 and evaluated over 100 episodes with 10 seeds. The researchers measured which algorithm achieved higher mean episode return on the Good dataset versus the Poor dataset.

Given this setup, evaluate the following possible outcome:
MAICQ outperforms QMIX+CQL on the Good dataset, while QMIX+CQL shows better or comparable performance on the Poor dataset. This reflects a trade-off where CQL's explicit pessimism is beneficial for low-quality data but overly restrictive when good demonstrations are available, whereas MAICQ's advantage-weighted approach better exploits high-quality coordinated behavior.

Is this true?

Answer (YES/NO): NO